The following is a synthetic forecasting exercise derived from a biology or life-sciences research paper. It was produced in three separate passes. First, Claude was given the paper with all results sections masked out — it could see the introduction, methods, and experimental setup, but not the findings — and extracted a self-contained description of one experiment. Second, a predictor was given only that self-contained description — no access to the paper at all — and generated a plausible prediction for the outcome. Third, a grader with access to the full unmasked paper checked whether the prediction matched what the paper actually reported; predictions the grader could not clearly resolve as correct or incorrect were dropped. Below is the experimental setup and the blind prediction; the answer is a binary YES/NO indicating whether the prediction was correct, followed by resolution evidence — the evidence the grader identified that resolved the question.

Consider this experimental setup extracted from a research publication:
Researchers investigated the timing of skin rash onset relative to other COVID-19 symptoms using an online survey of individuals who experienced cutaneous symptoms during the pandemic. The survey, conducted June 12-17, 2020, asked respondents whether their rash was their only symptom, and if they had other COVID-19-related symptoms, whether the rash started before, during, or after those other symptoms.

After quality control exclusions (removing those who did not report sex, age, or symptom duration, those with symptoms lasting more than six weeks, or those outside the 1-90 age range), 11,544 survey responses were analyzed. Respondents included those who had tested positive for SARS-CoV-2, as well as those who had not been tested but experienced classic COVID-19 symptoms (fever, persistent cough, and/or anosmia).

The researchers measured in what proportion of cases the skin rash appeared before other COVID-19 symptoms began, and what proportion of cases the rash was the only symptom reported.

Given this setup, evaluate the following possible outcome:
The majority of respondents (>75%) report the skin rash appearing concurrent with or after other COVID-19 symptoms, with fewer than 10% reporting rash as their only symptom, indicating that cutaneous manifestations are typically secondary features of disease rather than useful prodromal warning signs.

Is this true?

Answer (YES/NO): NO